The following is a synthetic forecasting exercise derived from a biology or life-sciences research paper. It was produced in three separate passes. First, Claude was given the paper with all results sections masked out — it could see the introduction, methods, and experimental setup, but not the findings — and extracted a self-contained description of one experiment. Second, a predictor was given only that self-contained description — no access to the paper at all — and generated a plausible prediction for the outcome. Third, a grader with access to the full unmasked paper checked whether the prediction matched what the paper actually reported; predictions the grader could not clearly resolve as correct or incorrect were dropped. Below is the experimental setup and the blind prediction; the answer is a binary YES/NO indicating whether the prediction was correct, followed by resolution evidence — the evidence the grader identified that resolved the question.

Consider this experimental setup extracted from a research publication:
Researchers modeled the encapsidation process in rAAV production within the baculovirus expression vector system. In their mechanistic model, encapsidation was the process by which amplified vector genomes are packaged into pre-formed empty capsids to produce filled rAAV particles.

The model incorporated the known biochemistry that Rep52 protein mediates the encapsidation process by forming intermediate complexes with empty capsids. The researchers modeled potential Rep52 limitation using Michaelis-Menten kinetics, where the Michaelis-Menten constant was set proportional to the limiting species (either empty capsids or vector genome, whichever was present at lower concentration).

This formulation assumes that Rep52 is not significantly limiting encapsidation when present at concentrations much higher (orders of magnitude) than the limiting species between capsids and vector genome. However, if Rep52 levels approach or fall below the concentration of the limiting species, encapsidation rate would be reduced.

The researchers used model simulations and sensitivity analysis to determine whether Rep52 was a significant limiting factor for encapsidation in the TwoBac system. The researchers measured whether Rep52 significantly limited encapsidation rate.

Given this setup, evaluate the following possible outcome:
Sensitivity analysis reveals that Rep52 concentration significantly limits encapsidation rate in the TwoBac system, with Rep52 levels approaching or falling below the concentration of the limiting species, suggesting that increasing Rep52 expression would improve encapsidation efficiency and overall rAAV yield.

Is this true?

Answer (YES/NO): NO